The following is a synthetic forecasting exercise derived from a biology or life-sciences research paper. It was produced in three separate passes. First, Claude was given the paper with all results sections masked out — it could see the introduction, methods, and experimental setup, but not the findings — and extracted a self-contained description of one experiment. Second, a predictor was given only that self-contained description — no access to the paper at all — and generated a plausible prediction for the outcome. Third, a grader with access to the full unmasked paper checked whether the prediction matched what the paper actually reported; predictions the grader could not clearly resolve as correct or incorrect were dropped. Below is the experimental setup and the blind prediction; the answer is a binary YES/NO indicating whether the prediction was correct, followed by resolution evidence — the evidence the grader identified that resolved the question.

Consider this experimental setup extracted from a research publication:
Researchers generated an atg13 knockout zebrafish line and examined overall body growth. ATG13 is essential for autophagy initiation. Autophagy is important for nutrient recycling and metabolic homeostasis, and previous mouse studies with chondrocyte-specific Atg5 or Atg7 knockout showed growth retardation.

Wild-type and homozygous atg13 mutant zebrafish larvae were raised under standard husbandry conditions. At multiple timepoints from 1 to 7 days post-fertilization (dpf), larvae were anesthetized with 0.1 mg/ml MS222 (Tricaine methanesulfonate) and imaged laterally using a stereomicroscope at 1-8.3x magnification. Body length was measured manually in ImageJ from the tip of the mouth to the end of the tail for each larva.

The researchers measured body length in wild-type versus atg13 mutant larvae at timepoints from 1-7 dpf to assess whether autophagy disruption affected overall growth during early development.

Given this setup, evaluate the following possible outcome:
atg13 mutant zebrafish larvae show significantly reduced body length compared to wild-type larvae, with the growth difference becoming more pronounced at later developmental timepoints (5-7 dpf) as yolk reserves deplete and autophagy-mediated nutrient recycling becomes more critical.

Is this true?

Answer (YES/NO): YES